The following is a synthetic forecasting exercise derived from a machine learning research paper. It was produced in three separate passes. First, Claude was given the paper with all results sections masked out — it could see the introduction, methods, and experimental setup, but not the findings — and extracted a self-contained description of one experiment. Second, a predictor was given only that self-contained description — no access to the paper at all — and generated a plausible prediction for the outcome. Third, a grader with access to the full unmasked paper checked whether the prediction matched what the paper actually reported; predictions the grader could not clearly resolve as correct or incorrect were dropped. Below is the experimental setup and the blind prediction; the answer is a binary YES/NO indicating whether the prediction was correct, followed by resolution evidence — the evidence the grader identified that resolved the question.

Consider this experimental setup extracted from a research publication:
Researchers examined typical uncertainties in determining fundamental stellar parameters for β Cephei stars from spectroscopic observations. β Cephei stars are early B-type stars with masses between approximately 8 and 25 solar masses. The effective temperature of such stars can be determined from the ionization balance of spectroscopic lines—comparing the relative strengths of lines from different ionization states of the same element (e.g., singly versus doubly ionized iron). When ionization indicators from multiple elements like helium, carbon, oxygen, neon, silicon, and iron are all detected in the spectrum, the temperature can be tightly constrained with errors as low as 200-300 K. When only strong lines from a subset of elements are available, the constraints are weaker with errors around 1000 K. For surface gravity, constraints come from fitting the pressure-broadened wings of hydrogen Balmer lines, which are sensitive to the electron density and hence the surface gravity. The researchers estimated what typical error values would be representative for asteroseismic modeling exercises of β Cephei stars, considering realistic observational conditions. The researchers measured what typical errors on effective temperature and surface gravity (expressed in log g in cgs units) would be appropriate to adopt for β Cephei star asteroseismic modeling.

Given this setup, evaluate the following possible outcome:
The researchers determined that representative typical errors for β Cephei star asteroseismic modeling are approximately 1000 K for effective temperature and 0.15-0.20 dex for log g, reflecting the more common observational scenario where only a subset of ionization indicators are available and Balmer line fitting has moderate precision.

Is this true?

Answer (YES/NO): NO